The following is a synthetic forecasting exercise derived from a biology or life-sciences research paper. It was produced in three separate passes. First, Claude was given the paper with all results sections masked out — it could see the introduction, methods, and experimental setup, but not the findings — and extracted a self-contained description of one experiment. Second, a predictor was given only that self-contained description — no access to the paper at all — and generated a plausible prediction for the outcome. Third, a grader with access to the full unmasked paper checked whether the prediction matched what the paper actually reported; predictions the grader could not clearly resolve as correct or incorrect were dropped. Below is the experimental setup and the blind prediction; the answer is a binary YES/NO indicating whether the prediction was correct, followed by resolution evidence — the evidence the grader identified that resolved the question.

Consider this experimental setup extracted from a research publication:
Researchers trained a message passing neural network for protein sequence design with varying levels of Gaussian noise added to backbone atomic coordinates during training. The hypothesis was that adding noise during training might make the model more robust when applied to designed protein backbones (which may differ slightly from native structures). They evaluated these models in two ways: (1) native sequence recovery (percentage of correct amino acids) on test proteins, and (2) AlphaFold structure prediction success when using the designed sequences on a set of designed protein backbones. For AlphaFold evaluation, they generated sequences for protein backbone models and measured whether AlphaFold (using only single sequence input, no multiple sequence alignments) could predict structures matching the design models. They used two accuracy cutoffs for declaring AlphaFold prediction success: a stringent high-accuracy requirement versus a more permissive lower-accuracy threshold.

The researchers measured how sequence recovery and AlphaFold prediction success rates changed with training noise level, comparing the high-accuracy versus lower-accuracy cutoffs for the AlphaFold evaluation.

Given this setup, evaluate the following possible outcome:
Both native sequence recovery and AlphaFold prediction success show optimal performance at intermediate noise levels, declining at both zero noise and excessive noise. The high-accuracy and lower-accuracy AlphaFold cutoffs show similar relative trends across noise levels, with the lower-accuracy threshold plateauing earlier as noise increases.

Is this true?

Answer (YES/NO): NO